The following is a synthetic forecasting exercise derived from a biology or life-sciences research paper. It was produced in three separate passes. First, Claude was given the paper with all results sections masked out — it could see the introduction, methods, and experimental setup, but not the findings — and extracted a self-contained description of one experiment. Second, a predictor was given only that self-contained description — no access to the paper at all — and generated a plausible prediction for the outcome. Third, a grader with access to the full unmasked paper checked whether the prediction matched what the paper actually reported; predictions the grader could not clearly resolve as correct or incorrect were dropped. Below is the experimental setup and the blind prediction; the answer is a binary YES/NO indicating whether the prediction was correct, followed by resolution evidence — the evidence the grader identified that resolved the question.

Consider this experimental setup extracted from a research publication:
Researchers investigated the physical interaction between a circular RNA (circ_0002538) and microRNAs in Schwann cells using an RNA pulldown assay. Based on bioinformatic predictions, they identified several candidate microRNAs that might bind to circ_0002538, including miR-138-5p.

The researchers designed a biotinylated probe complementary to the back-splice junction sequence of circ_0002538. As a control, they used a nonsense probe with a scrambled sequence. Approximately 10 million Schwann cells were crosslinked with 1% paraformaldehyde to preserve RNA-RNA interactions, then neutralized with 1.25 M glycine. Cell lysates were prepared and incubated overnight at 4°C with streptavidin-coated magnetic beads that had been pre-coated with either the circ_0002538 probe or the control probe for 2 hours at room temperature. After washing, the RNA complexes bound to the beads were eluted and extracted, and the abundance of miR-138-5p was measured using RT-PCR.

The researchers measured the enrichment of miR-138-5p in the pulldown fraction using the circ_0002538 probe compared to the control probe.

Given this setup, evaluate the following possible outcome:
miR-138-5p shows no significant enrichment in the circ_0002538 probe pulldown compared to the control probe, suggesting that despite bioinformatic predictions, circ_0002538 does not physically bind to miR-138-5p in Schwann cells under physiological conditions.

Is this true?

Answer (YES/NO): NO